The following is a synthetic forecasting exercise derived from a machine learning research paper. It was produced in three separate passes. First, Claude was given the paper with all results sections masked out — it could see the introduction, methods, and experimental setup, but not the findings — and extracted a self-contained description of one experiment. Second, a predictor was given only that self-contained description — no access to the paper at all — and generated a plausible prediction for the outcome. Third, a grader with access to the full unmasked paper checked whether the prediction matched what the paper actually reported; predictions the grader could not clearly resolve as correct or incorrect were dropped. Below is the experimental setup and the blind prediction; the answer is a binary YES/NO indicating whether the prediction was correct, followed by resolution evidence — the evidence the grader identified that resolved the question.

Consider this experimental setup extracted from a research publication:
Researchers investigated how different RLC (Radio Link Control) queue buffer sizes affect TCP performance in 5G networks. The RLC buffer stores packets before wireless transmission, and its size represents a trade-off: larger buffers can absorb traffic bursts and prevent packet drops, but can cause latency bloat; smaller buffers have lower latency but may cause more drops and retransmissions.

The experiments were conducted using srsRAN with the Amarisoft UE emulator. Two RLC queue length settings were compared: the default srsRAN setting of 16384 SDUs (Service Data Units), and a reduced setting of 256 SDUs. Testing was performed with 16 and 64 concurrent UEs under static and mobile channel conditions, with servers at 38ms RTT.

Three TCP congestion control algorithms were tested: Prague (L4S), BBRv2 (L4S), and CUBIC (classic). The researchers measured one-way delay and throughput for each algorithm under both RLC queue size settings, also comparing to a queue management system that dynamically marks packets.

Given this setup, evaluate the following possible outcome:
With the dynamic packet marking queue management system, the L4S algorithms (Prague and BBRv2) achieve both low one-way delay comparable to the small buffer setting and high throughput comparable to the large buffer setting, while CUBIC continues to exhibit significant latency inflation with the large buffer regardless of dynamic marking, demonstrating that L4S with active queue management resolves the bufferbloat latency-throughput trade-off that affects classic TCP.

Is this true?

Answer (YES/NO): NO